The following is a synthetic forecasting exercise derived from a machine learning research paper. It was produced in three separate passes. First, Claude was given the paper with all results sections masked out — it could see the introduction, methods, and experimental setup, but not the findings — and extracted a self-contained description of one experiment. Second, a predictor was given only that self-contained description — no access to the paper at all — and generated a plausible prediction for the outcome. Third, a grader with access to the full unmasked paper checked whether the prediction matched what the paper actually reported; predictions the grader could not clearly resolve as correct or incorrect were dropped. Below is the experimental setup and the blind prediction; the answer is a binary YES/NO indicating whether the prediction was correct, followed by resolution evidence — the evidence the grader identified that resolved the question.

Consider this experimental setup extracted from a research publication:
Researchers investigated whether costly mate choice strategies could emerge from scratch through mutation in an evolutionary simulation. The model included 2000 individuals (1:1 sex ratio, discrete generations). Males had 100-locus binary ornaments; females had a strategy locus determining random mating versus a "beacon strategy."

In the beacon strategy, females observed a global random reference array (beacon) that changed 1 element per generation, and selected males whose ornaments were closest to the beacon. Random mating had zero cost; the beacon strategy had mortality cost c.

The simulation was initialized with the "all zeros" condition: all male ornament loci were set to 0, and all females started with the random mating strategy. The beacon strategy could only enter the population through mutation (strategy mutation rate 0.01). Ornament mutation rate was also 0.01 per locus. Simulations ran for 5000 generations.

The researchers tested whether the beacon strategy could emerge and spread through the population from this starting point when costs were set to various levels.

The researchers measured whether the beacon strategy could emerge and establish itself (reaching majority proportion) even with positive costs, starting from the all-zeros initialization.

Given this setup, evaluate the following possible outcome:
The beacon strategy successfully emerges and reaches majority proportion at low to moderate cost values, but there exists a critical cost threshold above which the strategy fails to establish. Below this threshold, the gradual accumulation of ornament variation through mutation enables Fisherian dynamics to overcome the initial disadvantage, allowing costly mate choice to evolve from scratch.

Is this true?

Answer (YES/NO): YES